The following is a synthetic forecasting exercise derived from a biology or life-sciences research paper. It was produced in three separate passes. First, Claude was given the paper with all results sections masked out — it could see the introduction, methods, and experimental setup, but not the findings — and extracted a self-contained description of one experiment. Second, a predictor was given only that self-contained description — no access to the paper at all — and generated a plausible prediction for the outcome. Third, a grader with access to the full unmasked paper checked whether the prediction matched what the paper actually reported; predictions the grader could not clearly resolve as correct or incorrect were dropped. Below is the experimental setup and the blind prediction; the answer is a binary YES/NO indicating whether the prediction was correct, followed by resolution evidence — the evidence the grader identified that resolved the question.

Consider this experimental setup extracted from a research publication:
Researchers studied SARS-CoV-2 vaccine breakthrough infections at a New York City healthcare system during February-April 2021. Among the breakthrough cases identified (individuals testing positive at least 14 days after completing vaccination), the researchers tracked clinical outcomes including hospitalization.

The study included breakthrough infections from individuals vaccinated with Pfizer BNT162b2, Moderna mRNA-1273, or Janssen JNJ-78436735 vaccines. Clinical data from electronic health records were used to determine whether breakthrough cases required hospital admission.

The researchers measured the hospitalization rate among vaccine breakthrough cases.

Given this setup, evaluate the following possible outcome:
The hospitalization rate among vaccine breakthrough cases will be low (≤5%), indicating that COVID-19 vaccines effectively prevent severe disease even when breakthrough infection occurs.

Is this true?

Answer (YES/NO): NO